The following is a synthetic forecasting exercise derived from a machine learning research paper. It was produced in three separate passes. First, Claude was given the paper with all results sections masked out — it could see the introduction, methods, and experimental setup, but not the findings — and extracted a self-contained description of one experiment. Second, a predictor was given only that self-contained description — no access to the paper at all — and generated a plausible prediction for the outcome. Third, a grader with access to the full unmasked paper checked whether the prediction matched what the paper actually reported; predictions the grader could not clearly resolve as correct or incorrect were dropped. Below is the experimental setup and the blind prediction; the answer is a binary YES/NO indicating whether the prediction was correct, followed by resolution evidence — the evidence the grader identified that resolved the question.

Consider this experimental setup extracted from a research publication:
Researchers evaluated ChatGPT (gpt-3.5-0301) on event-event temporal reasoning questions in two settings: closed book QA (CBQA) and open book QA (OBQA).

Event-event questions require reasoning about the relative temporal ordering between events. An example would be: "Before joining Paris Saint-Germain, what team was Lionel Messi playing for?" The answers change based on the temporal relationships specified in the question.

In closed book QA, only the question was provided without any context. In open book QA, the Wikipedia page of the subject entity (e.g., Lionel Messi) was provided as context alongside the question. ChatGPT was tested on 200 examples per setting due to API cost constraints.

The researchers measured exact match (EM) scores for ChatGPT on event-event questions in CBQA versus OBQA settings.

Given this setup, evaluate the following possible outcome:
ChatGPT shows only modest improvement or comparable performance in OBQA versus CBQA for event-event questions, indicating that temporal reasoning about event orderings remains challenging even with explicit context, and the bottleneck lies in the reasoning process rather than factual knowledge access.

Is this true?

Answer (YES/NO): YES